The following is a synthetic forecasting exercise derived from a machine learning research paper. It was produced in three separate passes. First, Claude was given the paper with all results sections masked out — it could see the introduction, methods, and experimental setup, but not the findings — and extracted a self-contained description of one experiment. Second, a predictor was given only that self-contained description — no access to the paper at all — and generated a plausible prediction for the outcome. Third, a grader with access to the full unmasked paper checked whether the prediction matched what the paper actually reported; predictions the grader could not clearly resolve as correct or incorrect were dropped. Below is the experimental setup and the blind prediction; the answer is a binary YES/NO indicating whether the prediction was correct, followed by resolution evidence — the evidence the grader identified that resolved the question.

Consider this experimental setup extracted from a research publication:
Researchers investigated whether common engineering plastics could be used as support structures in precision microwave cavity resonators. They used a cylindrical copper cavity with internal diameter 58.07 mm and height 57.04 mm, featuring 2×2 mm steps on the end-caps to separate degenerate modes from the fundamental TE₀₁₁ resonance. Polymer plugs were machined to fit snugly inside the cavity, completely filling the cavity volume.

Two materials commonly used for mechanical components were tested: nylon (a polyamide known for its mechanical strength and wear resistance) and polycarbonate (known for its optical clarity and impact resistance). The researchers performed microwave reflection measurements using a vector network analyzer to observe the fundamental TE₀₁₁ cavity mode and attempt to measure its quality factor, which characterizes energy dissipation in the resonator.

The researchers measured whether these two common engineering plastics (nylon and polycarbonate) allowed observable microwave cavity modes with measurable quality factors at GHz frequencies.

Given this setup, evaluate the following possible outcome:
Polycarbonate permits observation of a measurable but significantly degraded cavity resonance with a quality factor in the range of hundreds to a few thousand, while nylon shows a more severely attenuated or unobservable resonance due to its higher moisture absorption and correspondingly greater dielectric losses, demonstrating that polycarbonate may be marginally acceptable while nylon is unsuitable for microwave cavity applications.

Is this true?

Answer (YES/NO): NO